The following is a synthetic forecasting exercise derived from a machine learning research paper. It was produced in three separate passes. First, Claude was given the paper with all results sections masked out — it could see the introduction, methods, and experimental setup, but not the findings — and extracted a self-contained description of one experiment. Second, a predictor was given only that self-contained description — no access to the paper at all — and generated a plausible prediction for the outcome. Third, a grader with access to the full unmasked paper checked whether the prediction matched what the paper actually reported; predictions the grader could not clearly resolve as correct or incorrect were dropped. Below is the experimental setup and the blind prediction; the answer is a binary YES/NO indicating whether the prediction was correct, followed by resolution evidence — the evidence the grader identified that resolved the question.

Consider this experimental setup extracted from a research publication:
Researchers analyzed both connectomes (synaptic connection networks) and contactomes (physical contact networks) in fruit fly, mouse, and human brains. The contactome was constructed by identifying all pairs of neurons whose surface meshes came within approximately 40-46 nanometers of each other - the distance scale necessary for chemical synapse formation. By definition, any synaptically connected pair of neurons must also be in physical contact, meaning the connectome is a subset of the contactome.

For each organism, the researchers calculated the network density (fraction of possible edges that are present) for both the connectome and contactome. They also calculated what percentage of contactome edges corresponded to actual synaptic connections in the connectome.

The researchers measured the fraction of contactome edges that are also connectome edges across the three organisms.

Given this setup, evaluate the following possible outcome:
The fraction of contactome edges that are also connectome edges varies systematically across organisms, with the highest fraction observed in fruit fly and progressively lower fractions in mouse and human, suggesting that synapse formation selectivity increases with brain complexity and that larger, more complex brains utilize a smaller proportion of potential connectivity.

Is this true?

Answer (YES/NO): YES